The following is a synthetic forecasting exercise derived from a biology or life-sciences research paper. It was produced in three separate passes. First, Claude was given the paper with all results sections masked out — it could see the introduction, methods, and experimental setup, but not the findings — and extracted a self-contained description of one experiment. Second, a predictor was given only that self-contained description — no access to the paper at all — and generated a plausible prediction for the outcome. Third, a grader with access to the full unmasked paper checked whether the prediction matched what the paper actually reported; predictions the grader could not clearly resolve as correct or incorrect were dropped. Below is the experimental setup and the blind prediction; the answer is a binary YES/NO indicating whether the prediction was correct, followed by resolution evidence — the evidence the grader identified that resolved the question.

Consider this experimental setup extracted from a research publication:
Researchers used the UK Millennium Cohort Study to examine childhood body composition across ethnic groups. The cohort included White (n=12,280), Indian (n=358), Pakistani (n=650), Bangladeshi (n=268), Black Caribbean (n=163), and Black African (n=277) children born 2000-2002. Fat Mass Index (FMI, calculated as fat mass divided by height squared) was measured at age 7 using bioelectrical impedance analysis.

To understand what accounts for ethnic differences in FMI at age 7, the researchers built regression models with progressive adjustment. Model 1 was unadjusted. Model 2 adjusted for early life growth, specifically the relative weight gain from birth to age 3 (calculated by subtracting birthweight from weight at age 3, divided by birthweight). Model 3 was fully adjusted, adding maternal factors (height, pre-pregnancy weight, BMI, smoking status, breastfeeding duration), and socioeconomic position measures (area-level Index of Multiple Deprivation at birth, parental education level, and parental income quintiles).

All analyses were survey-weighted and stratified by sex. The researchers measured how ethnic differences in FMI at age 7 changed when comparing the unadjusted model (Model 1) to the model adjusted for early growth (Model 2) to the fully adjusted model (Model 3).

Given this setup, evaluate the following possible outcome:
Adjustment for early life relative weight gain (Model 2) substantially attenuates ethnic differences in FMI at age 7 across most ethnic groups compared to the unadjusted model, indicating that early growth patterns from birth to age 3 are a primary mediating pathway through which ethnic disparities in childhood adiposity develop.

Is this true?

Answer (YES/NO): YES